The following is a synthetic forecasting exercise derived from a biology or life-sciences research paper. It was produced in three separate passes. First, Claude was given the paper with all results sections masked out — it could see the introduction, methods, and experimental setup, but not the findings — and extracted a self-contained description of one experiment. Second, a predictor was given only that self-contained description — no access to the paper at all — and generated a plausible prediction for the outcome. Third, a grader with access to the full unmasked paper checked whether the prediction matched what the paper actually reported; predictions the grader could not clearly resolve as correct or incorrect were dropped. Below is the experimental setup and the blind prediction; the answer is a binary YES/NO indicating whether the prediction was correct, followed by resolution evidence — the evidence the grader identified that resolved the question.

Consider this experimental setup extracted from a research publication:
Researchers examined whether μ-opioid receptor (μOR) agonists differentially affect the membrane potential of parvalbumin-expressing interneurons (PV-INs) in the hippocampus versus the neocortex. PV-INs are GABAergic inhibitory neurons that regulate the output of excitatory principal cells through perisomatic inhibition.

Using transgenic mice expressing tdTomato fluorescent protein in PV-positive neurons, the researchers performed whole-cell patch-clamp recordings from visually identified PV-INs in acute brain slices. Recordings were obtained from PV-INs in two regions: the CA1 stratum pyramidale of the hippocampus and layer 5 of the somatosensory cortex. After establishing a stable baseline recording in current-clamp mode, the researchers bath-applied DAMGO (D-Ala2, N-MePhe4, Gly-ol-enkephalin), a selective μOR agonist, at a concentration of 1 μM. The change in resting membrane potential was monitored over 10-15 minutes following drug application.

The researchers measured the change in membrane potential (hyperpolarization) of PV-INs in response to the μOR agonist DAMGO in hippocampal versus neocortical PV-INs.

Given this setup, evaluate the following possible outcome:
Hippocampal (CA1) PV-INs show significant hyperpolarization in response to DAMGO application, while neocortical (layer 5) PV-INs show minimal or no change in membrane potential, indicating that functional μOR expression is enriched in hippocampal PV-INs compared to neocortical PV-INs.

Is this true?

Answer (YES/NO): YES